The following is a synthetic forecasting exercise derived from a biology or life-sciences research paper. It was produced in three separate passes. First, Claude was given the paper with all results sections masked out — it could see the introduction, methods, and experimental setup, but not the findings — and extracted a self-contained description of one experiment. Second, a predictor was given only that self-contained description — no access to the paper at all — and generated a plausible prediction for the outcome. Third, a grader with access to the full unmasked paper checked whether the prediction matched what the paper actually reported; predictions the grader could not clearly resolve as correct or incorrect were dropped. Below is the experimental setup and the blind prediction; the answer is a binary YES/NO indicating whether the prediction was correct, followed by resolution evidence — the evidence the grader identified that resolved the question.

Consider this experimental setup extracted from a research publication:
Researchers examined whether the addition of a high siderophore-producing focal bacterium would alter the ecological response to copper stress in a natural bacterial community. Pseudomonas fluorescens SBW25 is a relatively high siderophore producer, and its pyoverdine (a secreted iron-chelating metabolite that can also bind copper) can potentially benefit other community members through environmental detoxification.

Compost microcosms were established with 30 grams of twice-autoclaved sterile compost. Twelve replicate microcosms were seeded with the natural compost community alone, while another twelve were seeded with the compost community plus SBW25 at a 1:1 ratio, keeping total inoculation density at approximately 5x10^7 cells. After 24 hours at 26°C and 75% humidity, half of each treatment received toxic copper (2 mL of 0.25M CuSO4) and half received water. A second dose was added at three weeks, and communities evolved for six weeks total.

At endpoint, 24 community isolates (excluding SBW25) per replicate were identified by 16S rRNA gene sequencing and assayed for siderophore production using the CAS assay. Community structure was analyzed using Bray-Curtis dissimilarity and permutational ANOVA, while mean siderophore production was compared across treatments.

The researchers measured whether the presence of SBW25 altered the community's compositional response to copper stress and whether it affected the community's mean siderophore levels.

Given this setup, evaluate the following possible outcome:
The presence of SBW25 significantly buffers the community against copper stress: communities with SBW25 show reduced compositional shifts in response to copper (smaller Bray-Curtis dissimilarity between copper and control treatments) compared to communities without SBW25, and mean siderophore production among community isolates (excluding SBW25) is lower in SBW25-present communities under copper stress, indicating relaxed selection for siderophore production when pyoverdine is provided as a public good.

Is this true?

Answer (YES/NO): NO